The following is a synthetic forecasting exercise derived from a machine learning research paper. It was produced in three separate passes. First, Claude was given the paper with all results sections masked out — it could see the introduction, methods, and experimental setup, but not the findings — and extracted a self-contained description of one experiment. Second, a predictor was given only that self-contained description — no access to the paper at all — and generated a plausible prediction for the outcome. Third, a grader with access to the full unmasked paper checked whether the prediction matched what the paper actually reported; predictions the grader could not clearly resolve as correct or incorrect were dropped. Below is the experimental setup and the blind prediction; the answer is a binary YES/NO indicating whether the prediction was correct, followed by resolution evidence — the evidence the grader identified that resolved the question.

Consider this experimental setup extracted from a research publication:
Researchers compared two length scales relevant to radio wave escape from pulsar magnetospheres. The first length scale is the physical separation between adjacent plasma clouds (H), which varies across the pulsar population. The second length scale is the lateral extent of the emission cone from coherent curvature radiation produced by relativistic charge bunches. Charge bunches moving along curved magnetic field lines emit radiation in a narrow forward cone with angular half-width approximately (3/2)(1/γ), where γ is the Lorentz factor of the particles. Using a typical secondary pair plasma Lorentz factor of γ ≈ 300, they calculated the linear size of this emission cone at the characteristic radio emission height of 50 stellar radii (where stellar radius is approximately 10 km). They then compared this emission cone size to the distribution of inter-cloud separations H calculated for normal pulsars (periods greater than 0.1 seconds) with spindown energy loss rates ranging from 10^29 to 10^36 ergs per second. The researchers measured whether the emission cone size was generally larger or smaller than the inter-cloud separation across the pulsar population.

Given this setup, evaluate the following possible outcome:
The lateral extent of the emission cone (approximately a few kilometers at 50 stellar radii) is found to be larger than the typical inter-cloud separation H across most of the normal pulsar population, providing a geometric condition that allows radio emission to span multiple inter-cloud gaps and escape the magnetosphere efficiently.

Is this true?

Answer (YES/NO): NO